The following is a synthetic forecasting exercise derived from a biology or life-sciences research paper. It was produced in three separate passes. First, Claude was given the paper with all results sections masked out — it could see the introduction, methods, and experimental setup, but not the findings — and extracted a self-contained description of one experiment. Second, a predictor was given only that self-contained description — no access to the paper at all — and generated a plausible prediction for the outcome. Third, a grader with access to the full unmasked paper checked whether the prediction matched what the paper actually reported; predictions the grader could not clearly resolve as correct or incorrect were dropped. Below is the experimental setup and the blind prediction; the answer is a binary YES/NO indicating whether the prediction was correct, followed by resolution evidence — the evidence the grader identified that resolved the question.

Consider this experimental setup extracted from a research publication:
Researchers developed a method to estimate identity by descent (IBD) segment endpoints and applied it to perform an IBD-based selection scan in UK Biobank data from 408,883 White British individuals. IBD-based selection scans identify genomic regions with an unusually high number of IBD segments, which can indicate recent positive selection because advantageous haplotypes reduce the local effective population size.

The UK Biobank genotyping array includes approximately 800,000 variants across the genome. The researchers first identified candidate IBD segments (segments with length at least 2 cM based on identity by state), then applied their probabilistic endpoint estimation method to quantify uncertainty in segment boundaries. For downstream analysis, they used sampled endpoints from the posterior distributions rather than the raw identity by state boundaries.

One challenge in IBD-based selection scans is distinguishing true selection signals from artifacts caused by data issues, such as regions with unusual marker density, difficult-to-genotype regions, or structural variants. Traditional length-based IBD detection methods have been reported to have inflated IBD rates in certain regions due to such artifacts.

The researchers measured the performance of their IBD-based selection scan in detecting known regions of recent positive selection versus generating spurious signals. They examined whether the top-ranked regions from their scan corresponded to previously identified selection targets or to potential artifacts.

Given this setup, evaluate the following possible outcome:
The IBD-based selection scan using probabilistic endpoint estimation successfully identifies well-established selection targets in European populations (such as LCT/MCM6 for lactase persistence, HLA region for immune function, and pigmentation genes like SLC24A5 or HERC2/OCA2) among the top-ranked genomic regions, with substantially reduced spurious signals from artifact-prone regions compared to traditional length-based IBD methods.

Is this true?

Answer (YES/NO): YES